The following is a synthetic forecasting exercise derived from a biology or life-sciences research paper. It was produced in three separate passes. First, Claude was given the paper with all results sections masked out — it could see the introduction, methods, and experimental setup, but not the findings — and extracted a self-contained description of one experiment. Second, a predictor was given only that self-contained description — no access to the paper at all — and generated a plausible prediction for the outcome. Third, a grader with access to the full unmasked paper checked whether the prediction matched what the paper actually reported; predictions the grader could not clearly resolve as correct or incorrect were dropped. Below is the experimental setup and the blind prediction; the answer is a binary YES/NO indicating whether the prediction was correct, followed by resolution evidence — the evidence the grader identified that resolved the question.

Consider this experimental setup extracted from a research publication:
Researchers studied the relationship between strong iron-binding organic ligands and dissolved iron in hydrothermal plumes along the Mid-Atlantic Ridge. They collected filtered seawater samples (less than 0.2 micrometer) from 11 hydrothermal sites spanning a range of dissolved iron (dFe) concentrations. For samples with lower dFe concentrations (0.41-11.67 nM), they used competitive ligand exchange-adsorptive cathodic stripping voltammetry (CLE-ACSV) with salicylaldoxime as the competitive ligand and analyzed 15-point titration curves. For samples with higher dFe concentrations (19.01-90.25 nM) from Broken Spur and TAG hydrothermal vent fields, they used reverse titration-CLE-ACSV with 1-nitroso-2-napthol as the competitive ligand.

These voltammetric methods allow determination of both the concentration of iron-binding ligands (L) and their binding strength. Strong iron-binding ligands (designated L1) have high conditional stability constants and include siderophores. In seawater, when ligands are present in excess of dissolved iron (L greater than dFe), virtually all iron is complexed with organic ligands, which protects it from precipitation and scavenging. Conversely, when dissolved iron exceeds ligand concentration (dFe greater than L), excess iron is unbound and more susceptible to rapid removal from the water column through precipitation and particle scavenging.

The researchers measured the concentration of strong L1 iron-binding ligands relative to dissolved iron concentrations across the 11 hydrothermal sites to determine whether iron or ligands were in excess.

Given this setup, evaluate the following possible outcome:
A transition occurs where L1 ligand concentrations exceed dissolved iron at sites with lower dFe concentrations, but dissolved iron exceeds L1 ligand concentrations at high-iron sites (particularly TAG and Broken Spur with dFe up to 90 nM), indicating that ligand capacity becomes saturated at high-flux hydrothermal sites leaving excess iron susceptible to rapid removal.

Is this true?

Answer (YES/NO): NO